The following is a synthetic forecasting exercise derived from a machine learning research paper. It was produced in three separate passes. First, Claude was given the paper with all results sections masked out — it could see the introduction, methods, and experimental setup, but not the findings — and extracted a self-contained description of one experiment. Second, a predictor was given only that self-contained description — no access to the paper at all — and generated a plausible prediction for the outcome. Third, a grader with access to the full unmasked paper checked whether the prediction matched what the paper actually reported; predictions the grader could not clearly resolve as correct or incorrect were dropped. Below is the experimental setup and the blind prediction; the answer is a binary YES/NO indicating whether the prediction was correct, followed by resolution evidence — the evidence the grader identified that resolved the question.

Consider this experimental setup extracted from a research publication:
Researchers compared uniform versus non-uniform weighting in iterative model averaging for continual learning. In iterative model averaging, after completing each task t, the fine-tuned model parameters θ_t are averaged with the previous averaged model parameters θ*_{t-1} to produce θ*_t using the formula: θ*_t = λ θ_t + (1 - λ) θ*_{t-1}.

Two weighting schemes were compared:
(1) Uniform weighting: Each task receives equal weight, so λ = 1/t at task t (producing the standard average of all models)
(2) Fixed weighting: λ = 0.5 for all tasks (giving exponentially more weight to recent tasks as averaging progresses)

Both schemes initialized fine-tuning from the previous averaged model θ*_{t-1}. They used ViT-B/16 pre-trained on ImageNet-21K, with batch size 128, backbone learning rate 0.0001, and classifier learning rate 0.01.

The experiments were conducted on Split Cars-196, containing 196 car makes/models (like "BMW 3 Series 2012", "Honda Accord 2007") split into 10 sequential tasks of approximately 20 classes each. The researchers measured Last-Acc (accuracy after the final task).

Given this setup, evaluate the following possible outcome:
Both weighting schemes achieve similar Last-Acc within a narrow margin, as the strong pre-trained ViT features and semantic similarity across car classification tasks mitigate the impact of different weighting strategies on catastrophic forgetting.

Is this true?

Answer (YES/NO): NO